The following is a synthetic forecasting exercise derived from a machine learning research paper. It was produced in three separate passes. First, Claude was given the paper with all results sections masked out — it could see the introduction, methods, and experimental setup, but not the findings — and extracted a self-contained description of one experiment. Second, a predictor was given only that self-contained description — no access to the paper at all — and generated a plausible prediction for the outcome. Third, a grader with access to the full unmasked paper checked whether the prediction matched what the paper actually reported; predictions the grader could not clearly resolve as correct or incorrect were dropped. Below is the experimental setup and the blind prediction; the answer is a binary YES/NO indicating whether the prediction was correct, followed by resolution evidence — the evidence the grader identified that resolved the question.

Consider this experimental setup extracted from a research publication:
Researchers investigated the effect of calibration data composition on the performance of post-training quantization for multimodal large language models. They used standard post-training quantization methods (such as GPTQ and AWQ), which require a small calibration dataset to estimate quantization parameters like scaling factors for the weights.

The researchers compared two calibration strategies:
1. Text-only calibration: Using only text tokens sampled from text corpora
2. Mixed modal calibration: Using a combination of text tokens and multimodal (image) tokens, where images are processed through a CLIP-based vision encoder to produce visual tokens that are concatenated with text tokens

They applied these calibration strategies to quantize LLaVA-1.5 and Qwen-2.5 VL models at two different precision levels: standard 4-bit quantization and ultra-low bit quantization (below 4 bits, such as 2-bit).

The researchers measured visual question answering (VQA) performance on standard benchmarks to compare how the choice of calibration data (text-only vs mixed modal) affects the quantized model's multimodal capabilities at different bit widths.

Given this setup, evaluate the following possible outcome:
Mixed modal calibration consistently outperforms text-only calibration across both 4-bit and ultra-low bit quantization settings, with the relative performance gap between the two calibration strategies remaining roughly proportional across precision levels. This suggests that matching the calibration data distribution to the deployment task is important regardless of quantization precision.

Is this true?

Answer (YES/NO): NO